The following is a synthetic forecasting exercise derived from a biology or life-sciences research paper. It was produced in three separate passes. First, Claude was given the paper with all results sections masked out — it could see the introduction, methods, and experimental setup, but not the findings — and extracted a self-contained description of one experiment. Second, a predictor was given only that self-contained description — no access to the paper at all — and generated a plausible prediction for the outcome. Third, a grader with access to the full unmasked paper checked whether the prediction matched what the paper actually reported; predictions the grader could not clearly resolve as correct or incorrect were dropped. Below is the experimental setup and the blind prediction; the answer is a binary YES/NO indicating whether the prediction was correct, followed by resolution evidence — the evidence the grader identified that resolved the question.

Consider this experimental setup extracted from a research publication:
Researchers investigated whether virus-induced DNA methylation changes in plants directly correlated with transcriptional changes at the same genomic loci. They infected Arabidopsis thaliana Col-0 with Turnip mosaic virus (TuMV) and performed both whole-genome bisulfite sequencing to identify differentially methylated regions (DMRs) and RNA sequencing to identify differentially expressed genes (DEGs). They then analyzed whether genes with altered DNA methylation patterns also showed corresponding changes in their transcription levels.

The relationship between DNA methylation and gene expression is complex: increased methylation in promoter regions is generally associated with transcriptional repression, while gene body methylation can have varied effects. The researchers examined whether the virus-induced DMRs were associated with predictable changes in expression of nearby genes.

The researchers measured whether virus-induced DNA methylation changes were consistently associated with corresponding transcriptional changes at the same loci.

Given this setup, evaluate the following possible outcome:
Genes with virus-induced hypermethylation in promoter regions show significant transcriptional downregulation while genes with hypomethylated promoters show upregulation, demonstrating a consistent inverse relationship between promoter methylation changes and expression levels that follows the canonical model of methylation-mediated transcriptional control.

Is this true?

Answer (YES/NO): NO